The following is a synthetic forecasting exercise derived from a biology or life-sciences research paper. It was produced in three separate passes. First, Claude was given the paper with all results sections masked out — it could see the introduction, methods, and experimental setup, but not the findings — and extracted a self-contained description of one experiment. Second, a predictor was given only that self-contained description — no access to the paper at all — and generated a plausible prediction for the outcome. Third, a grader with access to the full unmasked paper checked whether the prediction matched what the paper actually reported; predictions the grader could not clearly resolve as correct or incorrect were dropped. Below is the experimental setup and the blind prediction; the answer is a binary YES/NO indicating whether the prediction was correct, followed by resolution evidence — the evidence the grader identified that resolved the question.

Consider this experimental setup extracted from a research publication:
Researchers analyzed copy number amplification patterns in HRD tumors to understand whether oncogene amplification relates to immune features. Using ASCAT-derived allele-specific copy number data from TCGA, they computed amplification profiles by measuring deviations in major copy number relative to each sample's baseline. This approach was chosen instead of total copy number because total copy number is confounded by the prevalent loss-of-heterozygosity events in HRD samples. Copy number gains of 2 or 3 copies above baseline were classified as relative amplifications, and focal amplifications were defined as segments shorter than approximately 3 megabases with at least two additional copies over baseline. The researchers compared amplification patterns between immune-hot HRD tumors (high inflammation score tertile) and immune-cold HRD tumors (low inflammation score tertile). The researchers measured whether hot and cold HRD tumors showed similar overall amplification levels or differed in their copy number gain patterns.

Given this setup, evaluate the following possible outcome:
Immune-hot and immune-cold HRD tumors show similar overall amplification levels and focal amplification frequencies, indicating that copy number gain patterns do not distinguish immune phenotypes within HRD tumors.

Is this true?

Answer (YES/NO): NO